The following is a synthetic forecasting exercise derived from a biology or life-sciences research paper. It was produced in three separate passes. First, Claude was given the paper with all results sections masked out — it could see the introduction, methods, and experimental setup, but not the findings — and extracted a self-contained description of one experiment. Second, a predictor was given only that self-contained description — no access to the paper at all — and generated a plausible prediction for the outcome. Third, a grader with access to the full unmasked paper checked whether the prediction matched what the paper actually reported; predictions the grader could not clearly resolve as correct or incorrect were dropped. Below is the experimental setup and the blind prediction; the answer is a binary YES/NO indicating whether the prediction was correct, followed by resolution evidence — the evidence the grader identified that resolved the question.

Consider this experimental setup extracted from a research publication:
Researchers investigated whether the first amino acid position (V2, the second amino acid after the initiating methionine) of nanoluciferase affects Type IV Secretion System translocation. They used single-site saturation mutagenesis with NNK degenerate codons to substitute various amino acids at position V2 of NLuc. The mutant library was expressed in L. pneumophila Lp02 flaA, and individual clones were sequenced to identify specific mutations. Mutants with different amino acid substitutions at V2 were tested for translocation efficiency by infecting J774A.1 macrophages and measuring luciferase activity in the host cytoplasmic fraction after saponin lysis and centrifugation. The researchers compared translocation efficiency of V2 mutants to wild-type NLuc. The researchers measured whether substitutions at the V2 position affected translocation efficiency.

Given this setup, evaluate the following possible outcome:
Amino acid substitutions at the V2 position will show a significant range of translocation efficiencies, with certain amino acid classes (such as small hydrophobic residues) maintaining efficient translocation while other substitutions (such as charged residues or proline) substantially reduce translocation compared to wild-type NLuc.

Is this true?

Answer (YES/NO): NO